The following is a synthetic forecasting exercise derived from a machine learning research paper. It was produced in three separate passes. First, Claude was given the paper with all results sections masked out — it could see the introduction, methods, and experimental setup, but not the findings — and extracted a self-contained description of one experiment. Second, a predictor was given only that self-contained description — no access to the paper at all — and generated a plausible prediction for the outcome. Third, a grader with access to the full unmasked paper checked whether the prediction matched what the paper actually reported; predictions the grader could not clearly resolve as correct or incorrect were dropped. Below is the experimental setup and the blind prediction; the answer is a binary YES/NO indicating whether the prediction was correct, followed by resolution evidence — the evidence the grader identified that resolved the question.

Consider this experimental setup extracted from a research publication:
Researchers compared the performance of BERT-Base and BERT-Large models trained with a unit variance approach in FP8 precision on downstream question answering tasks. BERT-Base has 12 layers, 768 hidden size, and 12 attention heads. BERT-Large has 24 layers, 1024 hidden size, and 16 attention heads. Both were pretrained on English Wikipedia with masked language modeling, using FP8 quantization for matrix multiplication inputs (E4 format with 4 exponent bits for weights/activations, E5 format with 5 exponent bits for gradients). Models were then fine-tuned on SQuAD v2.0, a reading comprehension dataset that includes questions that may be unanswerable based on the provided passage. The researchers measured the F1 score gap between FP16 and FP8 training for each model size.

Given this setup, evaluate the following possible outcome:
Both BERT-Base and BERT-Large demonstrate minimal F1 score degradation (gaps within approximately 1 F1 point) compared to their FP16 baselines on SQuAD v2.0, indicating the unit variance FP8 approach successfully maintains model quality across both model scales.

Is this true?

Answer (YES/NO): YES